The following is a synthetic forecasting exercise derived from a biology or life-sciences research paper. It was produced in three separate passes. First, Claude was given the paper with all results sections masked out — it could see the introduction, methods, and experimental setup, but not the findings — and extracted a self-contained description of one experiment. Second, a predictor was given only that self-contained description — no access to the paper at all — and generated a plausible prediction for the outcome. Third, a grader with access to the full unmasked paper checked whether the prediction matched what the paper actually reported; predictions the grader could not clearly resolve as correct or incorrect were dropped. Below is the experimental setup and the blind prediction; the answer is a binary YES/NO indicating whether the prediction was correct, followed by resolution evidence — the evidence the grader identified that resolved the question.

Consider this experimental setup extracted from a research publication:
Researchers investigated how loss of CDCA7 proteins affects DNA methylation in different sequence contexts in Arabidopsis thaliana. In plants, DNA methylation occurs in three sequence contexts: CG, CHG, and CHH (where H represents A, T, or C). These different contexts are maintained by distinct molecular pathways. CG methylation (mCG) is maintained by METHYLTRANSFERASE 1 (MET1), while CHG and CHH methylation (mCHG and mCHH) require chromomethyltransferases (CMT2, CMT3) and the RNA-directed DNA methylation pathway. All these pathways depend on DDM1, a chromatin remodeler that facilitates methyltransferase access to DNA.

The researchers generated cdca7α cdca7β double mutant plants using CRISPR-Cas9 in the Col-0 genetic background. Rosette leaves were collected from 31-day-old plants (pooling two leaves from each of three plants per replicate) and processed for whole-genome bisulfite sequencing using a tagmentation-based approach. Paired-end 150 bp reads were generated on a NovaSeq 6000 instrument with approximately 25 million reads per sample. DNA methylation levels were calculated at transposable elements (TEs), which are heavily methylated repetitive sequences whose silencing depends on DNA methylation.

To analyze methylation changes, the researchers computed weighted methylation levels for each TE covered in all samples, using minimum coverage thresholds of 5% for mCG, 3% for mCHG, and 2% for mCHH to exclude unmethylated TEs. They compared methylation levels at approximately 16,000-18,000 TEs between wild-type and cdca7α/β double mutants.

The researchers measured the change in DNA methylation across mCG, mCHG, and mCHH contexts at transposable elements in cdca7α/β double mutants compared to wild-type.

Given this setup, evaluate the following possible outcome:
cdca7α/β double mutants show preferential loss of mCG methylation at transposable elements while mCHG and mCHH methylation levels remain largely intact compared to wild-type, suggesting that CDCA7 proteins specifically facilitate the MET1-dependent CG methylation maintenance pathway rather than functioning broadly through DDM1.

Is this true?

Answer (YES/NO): NO